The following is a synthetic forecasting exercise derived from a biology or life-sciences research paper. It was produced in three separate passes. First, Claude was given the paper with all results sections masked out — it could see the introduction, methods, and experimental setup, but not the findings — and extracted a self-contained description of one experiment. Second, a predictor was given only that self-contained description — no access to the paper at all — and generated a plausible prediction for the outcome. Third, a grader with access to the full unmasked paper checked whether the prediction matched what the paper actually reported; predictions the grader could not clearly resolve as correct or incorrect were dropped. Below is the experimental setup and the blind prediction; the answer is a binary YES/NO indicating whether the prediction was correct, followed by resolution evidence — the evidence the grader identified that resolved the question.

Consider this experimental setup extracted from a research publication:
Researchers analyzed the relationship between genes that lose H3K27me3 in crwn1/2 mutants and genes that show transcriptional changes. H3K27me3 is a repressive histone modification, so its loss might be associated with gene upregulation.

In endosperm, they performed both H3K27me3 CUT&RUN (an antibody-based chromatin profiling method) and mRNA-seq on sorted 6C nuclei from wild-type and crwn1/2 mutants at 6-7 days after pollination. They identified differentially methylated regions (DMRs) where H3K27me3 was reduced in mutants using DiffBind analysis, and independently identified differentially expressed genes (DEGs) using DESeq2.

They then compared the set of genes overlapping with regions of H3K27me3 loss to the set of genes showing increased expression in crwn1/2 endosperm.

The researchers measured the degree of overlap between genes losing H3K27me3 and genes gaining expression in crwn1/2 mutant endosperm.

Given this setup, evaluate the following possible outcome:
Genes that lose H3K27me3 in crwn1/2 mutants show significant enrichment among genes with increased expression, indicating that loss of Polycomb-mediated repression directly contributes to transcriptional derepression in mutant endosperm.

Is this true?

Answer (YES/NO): NO